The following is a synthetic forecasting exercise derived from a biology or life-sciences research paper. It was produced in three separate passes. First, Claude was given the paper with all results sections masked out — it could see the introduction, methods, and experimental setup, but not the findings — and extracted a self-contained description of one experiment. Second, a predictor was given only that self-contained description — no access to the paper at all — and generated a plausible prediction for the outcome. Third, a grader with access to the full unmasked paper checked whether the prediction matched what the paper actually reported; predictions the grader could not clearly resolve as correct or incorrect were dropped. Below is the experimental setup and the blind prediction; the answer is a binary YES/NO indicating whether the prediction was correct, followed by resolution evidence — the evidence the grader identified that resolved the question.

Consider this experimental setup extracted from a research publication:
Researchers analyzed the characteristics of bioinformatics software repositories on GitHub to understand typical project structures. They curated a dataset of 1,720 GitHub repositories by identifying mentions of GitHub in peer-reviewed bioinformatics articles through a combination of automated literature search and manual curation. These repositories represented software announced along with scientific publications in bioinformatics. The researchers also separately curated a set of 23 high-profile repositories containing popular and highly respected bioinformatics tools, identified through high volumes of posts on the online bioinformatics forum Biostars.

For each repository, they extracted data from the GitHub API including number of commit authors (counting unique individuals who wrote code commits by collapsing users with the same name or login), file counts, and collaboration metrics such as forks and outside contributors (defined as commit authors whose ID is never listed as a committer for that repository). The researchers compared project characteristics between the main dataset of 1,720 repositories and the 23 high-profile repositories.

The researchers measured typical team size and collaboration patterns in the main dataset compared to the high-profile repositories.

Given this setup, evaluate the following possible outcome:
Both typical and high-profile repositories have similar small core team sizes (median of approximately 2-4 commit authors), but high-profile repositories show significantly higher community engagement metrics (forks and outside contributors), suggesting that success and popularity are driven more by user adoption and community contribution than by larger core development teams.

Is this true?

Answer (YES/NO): NO